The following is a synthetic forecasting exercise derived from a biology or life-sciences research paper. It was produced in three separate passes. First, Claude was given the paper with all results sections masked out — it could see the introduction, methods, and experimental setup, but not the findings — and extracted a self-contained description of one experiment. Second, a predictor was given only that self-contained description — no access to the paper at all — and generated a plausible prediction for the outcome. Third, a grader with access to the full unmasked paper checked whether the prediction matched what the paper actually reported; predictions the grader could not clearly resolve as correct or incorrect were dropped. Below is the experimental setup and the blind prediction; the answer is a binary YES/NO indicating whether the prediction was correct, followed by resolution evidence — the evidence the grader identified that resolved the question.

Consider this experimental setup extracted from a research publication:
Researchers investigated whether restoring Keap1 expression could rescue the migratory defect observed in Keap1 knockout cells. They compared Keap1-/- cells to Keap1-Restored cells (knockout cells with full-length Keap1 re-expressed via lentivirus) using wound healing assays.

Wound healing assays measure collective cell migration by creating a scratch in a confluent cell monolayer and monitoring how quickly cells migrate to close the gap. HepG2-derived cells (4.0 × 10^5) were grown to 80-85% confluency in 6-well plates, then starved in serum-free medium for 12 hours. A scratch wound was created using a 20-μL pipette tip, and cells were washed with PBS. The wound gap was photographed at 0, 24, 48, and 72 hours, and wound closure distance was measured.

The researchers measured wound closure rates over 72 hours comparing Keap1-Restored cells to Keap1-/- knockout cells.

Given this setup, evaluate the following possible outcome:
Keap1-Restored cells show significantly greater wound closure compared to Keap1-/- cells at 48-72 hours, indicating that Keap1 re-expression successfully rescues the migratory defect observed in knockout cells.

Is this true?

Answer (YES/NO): YES